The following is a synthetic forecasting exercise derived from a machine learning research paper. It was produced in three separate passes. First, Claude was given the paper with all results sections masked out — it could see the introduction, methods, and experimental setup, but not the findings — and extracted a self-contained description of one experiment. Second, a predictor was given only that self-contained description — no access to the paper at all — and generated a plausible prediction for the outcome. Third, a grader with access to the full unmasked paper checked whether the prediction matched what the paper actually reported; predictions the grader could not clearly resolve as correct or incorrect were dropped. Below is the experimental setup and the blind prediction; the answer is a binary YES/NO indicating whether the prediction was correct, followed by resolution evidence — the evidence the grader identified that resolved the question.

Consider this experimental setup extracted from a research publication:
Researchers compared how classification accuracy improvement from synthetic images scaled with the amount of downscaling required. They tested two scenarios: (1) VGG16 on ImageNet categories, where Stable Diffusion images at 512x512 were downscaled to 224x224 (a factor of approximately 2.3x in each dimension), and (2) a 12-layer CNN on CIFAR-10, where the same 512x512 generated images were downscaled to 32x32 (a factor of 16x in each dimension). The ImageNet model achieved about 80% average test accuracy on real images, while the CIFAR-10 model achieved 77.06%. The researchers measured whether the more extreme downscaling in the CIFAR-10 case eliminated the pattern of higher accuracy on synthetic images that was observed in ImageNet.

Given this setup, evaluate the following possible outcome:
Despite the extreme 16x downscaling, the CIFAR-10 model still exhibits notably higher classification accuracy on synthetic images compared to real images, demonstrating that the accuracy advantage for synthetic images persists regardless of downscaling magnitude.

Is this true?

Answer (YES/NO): YES